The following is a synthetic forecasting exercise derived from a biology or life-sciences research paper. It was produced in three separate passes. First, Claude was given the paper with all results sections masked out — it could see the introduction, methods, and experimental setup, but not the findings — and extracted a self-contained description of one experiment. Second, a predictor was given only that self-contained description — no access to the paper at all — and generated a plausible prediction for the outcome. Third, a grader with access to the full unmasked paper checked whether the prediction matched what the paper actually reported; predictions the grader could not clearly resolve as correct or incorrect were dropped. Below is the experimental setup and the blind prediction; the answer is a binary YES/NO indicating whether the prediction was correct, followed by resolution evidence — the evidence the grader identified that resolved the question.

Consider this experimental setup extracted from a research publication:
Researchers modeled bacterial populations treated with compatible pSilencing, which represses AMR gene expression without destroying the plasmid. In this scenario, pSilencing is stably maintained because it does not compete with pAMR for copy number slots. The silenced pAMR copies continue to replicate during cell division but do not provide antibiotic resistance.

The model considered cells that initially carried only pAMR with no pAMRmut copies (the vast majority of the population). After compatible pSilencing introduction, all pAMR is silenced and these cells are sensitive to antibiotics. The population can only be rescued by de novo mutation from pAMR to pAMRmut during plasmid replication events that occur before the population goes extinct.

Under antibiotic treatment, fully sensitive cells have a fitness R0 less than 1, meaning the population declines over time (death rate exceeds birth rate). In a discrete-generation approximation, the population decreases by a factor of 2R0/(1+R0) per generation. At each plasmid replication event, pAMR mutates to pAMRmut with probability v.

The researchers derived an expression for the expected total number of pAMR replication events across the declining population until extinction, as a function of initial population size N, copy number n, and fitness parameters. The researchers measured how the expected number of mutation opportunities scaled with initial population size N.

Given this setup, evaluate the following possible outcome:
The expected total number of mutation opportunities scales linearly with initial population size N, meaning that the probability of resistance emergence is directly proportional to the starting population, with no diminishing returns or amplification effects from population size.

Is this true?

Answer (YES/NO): YES